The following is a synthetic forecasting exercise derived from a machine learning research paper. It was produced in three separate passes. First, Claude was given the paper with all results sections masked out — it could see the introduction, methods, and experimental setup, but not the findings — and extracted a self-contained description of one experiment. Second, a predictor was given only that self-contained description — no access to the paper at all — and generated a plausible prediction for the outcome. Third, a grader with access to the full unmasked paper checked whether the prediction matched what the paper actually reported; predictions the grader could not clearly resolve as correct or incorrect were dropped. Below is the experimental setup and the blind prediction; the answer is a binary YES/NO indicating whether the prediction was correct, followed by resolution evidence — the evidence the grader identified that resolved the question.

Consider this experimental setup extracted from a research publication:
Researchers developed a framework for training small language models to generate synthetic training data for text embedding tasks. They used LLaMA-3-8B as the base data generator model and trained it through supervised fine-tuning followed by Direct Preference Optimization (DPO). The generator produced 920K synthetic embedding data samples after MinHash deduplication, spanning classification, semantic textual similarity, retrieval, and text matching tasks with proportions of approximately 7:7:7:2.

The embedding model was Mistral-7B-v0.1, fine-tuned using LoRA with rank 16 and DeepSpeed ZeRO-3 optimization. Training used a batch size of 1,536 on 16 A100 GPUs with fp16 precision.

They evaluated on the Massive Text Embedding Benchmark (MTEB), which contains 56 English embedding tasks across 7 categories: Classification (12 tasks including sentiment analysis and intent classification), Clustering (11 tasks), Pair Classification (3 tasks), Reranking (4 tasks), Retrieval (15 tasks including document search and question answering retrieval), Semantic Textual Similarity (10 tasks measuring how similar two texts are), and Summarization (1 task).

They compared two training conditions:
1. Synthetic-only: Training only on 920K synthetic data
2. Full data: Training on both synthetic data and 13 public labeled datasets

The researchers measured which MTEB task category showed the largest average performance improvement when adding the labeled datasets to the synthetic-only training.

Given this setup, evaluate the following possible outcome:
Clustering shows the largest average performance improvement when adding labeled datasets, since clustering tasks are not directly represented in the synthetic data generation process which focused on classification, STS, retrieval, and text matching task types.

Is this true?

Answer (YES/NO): NO